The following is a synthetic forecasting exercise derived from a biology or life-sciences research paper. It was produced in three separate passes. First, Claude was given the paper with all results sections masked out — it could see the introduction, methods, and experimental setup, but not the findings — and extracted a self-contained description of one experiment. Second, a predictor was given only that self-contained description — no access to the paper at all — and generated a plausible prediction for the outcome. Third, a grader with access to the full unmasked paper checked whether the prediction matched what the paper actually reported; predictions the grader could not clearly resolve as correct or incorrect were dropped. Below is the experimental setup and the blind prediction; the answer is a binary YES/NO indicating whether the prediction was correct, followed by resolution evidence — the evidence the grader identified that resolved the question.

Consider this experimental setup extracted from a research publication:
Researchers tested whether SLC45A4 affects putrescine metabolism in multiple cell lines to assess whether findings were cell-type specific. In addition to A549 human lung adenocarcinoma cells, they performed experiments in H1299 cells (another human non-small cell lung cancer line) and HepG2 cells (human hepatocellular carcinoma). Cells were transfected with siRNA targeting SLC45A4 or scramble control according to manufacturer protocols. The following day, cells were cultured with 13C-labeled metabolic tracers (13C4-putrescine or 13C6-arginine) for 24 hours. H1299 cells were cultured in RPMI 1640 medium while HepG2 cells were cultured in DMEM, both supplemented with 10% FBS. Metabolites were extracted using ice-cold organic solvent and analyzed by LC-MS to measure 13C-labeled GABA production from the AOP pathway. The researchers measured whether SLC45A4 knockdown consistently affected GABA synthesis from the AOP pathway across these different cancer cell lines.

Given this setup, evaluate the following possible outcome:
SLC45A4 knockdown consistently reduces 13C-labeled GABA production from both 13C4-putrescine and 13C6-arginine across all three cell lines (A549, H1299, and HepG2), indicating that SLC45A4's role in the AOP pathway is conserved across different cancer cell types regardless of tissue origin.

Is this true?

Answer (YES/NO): NO